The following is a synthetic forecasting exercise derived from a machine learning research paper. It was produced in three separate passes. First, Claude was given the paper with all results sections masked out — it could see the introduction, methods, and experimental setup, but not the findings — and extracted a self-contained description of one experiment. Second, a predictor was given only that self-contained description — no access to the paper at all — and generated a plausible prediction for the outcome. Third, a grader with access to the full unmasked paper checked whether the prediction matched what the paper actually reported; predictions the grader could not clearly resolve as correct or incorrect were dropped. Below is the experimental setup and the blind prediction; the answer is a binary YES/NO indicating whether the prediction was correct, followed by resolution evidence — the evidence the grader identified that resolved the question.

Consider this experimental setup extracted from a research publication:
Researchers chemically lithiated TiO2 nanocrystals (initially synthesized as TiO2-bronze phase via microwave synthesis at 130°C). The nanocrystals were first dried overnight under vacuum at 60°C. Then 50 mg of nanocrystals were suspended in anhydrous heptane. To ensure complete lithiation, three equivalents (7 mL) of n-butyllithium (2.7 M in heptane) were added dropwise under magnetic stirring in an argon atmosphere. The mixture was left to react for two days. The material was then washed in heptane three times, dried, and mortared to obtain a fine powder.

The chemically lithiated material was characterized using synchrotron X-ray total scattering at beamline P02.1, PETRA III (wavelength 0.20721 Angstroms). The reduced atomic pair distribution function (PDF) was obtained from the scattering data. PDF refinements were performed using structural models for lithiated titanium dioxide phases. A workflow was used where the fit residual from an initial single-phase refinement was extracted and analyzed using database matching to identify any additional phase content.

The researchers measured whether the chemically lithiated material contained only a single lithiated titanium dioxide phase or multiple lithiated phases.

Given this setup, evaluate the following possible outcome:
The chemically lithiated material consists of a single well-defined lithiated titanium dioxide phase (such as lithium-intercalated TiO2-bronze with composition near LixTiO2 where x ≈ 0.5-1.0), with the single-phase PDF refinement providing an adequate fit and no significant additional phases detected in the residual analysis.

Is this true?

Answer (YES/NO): NO